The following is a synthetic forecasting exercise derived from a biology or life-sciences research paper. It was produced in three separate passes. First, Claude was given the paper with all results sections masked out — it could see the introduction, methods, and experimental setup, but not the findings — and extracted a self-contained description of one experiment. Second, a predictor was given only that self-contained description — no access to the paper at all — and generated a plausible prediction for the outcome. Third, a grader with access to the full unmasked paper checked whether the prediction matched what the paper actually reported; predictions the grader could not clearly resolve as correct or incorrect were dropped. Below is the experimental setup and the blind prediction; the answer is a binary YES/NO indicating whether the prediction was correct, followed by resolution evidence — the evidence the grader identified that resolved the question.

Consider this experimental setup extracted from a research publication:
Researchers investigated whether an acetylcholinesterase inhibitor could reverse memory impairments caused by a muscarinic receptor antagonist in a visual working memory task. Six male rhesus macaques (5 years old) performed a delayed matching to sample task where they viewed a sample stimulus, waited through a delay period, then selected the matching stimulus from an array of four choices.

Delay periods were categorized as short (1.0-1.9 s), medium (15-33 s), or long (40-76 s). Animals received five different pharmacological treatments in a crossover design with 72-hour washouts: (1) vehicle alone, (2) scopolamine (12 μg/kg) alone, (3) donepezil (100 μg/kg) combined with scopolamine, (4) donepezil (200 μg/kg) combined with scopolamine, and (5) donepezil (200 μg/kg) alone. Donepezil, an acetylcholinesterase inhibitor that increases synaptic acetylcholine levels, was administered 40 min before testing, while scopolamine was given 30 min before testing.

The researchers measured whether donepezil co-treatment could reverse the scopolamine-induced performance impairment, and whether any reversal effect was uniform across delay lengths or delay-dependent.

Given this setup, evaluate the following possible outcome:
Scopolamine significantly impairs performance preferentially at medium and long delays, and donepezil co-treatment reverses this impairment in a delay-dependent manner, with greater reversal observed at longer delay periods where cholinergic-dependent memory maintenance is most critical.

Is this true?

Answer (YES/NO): NO